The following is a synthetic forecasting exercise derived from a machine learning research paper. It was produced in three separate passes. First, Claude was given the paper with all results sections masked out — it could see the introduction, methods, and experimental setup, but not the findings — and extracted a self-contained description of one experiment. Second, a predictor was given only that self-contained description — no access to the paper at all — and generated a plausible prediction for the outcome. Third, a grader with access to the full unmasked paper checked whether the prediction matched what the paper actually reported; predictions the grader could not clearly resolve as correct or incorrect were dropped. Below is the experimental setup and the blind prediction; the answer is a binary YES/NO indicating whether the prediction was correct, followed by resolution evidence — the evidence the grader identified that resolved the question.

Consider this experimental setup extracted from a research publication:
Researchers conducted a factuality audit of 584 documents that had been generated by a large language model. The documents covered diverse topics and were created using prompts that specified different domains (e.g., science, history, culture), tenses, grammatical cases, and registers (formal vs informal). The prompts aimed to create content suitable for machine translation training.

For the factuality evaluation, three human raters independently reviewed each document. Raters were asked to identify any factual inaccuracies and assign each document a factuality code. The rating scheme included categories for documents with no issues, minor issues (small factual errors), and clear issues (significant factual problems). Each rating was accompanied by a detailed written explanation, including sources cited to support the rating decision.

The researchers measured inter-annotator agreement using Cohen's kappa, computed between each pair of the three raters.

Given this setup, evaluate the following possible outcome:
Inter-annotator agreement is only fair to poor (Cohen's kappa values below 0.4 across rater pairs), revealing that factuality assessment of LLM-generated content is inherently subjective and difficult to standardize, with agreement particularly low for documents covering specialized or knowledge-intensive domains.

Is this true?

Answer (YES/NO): NO